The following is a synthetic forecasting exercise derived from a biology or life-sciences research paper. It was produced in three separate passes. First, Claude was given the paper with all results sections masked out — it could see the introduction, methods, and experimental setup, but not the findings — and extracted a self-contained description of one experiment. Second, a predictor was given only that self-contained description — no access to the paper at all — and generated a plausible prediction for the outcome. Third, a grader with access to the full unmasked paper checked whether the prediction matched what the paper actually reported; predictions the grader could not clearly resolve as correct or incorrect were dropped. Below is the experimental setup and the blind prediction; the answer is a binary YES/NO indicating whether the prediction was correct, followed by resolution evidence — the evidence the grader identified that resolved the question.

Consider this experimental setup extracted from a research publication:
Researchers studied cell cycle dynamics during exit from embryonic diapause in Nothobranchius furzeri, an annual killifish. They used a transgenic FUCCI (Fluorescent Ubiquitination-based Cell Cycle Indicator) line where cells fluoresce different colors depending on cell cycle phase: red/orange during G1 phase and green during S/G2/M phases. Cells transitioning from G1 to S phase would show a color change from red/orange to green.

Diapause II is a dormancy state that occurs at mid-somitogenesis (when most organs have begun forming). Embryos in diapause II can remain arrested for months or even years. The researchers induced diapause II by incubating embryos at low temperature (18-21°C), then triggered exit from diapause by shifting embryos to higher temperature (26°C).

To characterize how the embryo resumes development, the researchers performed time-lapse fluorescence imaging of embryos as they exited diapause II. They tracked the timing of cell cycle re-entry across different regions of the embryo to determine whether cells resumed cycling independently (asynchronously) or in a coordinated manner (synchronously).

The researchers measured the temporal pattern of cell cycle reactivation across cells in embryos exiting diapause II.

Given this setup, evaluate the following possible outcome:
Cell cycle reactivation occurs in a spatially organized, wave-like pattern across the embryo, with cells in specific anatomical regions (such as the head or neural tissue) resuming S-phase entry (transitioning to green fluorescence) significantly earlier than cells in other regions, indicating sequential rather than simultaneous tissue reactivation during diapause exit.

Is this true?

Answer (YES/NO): NO